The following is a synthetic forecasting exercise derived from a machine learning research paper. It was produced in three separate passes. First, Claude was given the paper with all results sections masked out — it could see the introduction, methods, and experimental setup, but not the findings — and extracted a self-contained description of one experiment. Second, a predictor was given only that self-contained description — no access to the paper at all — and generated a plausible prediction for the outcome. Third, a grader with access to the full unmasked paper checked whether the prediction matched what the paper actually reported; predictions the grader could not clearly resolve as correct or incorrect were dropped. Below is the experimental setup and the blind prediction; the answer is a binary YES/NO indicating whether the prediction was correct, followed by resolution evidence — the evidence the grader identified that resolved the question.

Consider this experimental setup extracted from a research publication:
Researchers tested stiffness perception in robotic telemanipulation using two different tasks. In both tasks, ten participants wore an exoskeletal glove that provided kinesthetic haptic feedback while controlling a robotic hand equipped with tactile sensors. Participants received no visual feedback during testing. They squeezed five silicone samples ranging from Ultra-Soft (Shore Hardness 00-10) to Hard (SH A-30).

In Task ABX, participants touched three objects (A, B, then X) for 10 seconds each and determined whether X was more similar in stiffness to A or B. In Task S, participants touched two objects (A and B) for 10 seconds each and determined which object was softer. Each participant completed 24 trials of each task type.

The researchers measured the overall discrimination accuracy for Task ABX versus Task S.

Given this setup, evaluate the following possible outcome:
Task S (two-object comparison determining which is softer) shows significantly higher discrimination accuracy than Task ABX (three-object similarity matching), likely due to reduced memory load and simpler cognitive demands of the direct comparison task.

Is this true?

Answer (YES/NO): NO